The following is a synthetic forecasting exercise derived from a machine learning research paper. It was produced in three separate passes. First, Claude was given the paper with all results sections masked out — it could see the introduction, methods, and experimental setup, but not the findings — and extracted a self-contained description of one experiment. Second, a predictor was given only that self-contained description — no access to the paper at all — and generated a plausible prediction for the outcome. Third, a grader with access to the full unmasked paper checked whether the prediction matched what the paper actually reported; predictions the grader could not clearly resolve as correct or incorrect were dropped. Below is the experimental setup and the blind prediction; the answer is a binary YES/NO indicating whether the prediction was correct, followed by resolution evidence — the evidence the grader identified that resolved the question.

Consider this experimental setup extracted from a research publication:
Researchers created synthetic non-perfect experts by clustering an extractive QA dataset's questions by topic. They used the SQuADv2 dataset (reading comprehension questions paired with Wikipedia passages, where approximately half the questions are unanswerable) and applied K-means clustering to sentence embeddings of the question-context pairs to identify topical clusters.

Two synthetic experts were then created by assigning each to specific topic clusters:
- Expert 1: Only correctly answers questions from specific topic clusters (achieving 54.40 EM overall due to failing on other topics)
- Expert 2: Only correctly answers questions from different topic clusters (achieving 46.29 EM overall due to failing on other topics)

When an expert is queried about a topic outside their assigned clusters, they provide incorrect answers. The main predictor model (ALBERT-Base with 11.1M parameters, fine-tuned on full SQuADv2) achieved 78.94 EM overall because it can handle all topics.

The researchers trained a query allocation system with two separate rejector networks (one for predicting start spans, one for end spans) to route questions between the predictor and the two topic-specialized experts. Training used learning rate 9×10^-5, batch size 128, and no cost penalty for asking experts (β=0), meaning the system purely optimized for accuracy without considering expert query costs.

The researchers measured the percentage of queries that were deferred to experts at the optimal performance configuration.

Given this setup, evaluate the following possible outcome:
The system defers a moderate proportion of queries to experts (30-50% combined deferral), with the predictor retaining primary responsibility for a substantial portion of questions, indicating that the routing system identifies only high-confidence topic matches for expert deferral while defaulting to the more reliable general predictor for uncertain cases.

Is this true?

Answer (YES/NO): YES